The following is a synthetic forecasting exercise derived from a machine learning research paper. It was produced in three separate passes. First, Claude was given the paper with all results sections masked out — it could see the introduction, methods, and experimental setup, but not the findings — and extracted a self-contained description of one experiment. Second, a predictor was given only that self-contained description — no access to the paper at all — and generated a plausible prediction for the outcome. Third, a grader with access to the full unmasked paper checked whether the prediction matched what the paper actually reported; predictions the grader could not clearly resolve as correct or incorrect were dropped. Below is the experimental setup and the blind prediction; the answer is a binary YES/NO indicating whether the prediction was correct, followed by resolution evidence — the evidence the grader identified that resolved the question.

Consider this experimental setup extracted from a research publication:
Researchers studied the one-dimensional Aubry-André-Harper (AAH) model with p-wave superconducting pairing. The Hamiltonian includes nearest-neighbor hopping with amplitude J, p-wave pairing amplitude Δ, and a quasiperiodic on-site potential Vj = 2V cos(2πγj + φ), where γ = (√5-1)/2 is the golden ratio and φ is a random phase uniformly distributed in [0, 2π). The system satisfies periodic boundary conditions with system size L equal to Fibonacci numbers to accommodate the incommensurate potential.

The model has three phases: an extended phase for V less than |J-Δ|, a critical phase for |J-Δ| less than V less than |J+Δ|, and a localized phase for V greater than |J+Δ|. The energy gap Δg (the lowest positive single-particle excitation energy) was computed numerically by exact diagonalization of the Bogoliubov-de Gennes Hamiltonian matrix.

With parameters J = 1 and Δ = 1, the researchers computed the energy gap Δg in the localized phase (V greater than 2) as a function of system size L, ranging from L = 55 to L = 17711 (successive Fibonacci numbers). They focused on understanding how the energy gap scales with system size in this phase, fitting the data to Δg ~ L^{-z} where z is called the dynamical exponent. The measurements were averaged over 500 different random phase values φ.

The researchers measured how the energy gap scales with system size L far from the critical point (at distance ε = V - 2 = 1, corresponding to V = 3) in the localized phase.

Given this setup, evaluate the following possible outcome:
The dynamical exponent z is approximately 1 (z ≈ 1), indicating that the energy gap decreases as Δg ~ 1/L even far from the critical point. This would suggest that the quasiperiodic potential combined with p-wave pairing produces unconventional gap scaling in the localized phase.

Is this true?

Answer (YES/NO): YES